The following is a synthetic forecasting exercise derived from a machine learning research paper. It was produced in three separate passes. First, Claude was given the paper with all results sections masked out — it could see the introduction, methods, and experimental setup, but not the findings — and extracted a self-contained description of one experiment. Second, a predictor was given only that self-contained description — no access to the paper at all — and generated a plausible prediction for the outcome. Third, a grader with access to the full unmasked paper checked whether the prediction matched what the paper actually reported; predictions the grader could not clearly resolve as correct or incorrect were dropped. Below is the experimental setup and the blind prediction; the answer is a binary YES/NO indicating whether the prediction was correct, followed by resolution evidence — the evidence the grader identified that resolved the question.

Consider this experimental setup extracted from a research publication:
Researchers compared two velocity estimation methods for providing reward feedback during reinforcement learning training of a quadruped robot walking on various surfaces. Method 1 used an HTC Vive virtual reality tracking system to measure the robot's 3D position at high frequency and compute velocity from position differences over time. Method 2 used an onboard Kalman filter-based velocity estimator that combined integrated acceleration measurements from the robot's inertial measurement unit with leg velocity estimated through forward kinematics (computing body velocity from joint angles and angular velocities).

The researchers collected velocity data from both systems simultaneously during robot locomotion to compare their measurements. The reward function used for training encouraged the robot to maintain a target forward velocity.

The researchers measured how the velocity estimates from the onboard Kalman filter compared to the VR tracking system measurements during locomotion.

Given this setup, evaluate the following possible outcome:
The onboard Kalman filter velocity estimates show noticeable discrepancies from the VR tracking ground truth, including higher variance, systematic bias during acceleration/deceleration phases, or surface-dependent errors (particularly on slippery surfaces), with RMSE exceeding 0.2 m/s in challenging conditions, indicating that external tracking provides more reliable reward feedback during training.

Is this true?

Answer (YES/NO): NO